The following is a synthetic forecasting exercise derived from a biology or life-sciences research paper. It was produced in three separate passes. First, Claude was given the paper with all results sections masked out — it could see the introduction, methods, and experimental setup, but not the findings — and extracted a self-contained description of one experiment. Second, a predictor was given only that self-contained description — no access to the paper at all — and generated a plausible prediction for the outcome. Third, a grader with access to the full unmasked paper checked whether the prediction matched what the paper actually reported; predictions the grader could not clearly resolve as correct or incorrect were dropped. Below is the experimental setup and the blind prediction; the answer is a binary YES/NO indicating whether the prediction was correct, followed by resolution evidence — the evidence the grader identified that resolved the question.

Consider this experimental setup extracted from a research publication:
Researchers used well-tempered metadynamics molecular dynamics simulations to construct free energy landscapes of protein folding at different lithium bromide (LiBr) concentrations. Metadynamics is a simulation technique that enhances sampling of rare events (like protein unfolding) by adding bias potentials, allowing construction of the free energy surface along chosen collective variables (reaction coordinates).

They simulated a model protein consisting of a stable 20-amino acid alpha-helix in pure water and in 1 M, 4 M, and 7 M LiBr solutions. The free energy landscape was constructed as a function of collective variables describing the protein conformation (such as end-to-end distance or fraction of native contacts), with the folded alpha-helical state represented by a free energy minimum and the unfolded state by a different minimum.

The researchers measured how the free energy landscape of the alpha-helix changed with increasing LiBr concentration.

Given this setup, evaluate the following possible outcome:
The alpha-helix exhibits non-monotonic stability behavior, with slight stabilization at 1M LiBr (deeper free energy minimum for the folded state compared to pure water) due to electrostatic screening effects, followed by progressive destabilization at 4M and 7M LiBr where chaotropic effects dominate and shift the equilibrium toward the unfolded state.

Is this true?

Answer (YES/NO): NO